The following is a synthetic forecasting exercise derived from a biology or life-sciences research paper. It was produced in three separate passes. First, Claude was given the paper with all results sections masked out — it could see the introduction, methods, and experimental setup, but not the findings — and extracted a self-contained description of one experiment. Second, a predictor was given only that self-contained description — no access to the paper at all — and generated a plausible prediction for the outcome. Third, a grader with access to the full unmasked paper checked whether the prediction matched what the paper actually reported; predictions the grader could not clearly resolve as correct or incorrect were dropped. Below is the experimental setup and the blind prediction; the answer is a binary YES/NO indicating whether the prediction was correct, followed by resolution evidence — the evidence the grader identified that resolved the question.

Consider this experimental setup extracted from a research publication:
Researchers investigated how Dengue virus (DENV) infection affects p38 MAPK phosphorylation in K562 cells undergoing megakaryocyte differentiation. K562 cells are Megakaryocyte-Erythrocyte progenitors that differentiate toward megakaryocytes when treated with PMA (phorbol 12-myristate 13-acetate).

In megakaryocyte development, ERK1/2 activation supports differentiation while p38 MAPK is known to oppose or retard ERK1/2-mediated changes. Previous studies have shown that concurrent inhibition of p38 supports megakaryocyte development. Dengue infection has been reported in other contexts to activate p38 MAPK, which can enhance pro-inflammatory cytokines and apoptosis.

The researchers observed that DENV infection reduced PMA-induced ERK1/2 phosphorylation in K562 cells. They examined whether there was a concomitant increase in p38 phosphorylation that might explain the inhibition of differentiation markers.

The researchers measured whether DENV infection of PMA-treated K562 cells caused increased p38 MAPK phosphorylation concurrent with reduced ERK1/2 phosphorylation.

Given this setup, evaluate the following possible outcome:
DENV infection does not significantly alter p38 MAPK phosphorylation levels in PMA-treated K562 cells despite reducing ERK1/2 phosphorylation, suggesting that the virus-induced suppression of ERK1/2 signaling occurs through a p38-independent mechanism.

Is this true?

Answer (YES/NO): YES